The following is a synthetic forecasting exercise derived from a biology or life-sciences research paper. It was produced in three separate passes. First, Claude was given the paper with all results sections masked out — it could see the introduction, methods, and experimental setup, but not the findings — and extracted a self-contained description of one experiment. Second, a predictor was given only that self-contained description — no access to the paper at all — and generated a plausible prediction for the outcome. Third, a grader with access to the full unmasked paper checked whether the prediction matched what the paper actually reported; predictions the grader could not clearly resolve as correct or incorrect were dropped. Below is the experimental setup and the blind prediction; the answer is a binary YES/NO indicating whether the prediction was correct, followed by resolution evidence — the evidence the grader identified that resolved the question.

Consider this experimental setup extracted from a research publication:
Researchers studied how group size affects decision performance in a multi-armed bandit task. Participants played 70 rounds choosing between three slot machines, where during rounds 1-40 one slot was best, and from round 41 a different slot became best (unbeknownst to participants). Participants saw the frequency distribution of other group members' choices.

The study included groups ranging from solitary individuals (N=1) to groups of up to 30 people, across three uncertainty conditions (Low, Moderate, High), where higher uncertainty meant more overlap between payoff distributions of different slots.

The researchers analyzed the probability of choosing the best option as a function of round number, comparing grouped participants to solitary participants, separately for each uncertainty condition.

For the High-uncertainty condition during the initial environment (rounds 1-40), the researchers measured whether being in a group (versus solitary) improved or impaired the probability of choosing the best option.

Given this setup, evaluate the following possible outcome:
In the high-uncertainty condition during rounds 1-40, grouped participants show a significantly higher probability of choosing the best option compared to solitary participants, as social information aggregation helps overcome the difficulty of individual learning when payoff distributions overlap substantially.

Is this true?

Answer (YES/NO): NO